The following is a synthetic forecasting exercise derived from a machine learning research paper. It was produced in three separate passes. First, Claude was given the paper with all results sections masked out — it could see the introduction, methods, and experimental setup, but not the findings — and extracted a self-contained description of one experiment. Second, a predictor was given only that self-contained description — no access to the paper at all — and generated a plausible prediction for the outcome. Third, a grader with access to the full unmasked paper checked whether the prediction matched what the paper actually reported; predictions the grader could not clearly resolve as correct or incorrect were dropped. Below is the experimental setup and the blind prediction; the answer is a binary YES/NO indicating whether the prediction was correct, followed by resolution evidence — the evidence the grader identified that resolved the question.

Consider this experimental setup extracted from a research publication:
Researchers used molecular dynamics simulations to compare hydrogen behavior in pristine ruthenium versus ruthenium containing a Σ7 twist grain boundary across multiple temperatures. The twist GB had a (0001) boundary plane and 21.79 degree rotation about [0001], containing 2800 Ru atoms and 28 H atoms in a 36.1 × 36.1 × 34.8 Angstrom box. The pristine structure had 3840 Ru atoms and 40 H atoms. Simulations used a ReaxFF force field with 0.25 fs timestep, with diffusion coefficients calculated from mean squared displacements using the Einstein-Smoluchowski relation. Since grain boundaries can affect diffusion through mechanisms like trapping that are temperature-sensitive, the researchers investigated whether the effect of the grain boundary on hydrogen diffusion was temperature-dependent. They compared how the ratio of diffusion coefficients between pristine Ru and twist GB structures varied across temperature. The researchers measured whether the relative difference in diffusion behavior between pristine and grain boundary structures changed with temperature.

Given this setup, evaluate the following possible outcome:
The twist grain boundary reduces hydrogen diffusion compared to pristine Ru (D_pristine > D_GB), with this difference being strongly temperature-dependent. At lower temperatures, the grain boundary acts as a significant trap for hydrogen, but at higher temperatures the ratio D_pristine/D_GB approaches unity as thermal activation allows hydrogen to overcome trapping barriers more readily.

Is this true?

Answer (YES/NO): NO